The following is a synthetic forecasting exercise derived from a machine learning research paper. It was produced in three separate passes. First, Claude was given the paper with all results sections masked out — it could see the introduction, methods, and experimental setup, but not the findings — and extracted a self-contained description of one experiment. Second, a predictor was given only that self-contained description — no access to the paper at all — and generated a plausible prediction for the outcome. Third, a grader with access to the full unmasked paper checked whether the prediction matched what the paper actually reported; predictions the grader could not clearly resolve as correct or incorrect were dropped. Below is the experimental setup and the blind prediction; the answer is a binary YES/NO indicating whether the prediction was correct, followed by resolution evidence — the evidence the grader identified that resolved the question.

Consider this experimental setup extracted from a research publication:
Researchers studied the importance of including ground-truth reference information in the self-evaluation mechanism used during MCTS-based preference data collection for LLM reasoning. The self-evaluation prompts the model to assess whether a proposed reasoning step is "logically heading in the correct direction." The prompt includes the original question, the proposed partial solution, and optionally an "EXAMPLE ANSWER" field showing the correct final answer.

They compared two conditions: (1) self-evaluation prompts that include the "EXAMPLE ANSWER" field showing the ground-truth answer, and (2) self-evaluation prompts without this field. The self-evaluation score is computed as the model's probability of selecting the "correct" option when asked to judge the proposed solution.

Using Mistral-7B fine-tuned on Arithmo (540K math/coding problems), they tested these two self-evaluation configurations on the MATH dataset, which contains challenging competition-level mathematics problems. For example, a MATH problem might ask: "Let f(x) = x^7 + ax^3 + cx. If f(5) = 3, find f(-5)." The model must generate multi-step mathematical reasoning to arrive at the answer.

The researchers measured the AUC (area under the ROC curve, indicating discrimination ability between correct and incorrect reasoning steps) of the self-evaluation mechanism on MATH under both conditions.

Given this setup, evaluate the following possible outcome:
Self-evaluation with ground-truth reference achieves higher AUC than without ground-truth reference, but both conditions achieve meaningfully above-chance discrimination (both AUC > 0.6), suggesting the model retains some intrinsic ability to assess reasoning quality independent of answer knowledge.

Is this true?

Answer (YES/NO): NO